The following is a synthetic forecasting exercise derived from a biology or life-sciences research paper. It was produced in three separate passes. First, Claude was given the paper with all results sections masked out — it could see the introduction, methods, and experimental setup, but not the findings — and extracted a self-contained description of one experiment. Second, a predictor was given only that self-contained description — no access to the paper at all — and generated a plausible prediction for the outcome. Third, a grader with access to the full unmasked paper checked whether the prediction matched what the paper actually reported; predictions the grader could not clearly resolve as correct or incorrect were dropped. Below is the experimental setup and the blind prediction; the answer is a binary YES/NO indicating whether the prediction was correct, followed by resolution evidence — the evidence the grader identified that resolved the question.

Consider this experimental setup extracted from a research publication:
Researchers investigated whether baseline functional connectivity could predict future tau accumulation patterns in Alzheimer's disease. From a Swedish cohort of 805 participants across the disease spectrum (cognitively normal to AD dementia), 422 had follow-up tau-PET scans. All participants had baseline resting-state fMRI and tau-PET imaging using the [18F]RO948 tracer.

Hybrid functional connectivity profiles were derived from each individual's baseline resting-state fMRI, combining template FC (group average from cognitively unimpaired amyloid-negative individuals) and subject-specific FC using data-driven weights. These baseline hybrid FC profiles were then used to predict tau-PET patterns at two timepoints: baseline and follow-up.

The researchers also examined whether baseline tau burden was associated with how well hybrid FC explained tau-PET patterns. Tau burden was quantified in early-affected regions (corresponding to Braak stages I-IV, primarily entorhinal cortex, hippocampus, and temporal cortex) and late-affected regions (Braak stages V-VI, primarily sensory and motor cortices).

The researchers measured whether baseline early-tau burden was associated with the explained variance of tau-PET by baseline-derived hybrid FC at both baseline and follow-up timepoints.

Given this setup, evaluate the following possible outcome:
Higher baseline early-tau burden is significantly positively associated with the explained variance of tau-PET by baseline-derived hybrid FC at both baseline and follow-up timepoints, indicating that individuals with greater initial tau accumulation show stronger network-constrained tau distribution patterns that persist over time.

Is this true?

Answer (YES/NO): YES